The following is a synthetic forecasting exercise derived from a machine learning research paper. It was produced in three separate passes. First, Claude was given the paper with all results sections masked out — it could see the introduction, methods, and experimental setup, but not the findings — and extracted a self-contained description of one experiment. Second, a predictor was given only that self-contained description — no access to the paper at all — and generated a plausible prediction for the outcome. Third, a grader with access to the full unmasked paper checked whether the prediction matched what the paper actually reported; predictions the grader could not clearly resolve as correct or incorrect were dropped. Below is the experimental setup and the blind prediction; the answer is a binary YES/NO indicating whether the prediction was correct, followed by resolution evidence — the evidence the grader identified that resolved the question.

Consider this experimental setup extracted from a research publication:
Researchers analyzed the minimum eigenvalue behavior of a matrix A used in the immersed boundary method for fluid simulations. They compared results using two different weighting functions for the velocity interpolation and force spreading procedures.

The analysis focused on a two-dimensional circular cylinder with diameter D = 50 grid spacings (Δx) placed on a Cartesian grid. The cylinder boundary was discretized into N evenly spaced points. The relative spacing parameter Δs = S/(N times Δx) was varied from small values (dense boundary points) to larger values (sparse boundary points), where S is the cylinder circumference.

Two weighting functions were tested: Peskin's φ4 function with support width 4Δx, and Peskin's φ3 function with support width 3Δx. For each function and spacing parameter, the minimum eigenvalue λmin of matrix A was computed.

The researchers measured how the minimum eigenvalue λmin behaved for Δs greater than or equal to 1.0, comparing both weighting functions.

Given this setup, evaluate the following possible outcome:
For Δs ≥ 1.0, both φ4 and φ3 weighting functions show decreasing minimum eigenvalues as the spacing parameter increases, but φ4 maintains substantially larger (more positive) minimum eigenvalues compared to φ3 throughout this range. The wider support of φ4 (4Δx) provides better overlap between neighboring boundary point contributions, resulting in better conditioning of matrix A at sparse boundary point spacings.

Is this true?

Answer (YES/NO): NO